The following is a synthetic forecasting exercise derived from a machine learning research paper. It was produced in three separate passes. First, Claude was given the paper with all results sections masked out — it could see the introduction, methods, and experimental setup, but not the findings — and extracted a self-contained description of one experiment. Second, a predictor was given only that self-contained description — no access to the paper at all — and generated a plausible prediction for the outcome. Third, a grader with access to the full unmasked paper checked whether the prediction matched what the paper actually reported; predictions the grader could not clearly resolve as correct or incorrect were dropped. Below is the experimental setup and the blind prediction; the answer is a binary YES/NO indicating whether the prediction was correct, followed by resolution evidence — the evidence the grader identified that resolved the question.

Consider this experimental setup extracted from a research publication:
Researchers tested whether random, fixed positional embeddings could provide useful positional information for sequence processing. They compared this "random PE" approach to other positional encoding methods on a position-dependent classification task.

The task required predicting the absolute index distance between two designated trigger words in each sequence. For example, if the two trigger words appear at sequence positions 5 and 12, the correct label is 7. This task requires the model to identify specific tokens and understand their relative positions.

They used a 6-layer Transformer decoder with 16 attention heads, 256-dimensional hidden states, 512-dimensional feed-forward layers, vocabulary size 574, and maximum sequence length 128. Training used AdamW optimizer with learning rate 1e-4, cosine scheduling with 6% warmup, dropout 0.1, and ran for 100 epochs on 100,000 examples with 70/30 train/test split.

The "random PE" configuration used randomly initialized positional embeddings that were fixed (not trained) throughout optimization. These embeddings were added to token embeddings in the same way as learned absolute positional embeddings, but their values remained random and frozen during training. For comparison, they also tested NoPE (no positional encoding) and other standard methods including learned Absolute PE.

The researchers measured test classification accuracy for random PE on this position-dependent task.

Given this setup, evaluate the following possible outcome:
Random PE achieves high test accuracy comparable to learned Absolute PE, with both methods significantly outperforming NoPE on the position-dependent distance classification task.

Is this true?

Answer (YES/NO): NO